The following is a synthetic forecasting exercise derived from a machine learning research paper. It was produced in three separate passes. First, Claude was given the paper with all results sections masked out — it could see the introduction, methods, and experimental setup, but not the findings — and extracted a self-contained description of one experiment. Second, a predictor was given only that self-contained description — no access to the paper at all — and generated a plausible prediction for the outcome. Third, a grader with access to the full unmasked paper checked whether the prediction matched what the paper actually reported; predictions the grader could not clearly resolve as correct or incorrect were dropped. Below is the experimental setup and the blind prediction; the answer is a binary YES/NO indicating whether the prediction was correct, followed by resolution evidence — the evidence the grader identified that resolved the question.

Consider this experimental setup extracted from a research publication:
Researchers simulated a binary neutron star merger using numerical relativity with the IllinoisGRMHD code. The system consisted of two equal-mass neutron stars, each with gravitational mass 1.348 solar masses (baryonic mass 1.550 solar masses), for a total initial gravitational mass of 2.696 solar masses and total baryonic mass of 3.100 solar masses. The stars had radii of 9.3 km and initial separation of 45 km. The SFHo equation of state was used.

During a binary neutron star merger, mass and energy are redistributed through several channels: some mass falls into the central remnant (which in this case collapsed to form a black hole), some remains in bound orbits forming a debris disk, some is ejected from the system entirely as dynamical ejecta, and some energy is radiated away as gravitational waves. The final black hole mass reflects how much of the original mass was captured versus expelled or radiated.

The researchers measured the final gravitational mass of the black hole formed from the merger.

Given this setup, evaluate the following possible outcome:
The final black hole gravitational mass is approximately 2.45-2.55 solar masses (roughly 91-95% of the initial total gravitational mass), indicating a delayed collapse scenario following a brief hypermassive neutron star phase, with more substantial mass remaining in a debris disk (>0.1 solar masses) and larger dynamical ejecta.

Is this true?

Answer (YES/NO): NO